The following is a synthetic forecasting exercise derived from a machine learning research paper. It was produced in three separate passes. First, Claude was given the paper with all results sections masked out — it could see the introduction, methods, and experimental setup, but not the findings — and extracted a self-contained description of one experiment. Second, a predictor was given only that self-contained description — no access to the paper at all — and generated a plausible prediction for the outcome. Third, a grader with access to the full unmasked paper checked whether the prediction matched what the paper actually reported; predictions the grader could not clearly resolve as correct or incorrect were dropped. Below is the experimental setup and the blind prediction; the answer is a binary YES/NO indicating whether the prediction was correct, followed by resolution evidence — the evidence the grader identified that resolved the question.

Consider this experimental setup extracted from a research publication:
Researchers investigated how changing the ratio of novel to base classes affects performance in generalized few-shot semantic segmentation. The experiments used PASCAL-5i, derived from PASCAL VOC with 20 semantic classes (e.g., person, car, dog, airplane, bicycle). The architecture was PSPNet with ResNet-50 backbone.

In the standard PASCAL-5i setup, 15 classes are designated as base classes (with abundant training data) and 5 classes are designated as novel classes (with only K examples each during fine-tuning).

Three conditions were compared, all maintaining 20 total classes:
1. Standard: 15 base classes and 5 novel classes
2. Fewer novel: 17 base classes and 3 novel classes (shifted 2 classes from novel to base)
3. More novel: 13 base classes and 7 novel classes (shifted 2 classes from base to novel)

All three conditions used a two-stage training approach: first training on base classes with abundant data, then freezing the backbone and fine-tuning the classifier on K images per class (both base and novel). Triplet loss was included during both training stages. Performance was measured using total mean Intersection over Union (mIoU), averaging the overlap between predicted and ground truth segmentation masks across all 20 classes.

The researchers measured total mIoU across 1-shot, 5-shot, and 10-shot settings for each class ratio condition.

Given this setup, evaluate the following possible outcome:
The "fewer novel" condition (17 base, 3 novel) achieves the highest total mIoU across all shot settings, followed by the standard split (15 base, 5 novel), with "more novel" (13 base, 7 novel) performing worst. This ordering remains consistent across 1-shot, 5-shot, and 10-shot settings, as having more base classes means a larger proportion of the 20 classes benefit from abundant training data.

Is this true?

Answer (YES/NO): YES